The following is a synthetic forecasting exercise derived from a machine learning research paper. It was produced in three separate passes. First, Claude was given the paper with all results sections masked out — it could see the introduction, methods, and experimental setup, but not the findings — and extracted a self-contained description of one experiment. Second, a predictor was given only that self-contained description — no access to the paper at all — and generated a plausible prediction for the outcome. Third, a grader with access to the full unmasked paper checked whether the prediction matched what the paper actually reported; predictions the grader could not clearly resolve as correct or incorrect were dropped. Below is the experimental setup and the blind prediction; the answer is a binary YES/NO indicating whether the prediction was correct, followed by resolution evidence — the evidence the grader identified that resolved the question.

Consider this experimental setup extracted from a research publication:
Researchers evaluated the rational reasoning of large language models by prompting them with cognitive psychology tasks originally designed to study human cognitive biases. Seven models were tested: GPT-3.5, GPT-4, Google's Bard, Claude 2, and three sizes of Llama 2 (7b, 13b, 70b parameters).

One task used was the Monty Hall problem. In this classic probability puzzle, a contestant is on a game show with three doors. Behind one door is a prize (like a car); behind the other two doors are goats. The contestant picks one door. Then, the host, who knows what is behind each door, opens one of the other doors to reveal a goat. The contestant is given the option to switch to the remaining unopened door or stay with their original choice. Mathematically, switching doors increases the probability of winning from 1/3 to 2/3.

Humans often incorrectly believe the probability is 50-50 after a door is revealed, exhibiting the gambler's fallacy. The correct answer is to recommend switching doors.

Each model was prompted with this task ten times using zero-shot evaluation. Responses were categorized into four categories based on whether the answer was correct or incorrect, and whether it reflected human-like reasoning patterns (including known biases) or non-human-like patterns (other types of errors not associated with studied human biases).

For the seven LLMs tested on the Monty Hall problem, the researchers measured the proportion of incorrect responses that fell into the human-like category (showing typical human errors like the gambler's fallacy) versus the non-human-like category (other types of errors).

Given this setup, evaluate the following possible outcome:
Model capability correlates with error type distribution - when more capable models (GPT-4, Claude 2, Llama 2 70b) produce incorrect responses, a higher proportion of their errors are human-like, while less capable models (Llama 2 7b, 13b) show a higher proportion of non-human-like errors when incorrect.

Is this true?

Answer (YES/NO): NO